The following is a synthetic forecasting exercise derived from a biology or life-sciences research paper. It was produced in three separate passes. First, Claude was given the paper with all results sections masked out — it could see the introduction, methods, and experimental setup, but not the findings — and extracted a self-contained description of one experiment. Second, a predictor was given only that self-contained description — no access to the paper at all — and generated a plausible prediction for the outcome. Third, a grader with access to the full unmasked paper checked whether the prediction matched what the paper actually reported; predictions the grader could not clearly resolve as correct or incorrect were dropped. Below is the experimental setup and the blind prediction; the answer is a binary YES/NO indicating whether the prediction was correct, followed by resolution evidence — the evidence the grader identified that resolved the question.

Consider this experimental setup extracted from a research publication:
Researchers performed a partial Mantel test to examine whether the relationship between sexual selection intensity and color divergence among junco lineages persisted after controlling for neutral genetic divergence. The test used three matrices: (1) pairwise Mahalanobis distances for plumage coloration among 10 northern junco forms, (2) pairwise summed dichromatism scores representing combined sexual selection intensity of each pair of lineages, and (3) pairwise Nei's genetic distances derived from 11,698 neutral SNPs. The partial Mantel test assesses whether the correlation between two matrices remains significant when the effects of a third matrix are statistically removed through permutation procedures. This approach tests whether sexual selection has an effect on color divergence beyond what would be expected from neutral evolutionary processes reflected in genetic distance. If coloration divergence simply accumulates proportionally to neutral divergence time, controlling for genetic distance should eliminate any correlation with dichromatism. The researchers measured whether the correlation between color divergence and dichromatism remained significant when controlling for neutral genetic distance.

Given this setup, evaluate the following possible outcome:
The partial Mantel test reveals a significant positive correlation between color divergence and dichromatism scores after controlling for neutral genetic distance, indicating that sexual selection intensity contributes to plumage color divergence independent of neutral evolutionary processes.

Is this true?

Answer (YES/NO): YES